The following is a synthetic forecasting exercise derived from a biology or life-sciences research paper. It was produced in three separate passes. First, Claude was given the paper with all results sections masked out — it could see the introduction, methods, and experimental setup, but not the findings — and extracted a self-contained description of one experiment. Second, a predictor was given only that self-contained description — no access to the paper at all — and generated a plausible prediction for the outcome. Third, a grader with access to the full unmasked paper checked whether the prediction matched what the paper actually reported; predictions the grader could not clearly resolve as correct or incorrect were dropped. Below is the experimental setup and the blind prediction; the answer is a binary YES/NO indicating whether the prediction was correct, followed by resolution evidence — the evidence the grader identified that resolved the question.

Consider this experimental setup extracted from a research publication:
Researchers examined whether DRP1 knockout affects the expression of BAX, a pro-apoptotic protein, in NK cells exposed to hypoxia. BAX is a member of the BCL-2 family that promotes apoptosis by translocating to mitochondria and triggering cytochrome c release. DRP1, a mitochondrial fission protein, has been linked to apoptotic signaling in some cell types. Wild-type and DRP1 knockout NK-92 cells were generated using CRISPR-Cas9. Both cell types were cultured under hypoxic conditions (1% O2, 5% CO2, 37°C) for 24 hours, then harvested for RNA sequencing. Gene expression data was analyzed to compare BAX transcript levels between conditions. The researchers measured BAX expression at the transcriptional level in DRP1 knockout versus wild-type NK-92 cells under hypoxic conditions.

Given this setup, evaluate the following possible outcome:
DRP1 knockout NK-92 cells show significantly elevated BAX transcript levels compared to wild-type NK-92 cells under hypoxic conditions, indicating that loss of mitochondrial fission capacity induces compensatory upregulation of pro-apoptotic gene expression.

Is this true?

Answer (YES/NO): NO